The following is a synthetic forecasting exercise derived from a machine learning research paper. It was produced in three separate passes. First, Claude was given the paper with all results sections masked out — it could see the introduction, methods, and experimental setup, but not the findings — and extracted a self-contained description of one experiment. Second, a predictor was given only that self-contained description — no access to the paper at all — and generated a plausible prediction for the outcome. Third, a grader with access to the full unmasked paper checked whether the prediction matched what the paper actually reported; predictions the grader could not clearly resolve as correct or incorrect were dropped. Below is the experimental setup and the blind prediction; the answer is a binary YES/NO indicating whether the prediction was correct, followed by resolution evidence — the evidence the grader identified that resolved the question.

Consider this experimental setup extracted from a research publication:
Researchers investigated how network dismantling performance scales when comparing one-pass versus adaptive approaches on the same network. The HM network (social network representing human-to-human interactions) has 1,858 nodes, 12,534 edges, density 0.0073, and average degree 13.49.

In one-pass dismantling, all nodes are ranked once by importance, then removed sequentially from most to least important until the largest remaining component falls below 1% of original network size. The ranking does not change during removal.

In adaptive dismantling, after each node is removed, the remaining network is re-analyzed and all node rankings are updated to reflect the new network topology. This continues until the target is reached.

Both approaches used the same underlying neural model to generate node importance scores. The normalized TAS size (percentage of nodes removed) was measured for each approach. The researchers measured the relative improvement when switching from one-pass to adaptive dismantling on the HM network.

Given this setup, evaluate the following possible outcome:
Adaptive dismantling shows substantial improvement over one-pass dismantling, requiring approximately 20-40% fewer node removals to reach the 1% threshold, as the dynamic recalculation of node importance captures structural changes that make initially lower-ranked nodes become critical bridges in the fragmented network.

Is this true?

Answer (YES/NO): YES